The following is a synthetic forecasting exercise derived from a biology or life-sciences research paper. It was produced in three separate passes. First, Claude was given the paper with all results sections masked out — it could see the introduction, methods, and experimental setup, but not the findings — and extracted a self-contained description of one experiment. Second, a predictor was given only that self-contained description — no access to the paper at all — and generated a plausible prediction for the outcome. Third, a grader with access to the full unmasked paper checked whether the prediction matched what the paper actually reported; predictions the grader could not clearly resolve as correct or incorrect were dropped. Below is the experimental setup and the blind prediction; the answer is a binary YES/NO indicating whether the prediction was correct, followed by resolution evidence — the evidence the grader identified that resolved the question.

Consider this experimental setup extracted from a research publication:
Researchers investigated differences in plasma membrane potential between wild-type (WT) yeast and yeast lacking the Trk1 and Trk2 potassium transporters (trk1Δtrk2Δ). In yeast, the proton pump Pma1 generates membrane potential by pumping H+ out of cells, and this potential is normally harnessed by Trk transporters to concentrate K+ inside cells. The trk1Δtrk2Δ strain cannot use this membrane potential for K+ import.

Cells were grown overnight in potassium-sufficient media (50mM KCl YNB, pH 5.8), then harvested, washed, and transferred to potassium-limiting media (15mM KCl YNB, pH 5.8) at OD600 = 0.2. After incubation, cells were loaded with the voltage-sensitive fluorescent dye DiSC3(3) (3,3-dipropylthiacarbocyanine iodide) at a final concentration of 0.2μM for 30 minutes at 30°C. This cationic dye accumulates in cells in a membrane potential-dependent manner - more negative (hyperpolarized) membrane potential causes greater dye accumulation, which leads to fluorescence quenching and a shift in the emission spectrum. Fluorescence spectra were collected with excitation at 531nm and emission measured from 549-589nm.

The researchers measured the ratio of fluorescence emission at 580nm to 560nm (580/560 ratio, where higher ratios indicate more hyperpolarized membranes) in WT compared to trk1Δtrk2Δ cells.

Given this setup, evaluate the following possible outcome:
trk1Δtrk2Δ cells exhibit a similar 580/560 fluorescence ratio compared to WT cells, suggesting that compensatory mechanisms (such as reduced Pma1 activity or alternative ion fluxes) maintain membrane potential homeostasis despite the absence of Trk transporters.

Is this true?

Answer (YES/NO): NO